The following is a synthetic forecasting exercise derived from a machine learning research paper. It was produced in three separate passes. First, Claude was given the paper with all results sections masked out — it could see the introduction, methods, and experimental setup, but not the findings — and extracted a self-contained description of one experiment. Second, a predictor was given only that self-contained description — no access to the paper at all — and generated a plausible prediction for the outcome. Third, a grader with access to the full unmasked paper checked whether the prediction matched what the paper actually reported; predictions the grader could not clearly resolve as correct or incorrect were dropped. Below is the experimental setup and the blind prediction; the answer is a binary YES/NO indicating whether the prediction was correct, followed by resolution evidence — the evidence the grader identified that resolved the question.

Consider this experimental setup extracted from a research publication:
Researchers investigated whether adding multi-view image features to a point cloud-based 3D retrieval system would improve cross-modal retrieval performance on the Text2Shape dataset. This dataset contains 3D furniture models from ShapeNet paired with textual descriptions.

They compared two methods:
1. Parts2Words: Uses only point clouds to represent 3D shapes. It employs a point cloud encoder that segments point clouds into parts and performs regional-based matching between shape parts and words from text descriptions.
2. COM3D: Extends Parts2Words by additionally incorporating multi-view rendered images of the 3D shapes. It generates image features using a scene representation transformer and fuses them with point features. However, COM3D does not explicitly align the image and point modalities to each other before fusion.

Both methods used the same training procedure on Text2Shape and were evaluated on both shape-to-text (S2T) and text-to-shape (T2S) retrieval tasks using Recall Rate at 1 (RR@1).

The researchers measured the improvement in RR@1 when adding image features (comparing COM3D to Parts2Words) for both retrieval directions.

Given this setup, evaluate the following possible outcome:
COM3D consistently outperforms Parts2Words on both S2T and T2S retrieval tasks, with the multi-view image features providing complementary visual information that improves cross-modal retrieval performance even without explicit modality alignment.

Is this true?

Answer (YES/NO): YES